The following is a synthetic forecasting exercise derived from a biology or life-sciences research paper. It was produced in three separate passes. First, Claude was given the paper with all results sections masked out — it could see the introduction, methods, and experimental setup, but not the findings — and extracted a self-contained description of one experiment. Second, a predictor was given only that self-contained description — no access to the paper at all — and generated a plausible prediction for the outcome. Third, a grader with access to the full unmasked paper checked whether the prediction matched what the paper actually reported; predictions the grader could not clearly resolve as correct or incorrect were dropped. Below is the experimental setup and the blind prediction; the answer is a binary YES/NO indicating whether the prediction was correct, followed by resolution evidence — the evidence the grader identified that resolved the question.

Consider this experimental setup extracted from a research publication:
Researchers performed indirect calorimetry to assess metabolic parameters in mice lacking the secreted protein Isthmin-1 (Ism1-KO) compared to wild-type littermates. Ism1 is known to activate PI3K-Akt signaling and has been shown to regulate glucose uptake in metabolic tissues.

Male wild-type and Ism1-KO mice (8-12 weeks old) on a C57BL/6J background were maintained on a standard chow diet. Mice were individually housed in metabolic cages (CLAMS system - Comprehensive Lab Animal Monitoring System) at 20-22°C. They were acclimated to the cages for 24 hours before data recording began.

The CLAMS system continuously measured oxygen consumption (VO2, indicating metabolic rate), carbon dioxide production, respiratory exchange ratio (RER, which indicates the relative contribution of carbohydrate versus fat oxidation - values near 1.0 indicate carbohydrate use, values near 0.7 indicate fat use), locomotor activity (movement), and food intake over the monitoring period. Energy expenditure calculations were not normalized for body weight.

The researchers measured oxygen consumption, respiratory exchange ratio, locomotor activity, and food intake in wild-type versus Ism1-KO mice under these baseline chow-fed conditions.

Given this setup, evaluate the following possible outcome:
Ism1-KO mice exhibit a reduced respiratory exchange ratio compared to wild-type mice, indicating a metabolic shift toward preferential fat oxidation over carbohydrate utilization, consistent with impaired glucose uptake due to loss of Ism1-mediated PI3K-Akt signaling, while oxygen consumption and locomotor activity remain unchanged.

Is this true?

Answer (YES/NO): NO